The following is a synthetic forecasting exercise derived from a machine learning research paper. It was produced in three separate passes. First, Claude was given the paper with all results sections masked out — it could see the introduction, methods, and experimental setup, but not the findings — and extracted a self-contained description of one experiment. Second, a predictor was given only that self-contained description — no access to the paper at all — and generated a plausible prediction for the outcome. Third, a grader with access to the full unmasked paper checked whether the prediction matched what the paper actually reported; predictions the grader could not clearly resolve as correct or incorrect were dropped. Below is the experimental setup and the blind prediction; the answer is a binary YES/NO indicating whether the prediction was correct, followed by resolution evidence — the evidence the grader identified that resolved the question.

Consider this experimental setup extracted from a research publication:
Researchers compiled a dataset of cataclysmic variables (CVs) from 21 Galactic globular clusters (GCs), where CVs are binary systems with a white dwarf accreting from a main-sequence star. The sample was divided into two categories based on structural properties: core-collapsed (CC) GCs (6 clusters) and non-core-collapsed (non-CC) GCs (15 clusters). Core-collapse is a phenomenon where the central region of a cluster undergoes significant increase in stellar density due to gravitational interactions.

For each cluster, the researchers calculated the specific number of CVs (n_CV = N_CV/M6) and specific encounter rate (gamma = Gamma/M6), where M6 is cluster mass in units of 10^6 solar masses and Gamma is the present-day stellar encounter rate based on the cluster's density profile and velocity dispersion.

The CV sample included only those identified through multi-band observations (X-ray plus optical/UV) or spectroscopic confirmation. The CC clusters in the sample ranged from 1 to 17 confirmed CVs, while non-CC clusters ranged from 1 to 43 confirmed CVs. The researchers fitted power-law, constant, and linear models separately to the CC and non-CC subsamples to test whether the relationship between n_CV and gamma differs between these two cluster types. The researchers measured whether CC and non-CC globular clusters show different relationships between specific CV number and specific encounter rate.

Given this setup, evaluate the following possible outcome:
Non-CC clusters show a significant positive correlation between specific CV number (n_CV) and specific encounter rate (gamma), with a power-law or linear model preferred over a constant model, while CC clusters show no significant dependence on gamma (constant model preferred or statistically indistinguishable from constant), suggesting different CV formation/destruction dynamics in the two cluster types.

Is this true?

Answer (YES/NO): NO